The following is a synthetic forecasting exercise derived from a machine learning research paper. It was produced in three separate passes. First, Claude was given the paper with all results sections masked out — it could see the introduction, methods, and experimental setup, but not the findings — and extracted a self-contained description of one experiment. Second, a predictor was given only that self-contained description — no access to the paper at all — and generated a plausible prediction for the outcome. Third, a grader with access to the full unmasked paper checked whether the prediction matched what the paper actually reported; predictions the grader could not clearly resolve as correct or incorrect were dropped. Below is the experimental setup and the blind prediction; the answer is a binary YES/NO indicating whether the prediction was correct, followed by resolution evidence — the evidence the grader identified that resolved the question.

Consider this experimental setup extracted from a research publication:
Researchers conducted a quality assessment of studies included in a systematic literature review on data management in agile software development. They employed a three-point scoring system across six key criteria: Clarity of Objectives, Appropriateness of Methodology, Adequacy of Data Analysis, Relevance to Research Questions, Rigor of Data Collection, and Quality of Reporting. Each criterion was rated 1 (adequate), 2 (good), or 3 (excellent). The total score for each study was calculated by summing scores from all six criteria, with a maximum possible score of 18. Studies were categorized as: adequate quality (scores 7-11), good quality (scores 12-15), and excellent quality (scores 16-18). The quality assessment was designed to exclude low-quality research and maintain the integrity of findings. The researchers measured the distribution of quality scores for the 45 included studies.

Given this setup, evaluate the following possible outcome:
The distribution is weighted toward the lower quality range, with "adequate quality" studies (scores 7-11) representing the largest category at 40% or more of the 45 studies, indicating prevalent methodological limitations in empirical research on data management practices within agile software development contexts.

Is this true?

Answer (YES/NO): NO